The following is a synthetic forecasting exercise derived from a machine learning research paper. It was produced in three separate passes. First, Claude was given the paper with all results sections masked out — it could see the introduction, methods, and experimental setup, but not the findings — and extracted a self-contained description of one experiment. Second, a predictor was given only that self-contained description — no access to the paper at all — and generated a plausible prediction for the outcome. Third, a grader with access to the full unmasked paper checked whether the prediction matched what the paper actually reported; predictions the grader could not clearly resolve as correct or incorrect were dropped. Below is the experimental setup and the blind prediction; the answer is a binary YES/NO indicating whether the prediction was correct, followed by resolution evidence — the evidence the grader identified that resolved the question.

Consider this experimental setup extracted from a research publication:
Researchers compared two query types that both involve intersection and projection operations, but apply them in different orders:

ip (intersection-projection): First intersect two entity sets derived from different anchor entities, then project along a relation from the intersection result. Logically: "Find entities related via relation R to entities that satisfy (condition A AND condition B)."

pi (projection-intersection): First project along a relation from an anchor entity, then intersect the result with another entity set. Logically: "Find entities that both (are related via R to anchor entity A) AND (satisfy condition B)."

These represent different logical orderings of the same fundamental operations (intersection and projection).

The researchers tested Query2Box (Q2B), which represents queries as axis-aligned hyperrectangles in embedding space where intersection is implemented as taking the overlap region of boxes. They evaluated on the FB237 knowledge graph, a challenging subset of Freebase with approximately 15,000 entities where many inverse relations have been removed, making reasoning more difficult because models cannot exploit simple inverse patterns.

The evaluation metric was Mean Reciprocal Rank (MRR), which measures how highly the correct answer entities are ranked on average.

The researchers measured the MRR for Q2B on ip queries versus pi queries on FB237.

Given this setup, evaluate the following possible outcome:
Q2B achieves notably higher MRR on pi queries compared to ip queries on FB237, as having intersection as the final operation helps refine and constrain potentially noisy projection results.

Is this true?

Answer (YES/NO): YES